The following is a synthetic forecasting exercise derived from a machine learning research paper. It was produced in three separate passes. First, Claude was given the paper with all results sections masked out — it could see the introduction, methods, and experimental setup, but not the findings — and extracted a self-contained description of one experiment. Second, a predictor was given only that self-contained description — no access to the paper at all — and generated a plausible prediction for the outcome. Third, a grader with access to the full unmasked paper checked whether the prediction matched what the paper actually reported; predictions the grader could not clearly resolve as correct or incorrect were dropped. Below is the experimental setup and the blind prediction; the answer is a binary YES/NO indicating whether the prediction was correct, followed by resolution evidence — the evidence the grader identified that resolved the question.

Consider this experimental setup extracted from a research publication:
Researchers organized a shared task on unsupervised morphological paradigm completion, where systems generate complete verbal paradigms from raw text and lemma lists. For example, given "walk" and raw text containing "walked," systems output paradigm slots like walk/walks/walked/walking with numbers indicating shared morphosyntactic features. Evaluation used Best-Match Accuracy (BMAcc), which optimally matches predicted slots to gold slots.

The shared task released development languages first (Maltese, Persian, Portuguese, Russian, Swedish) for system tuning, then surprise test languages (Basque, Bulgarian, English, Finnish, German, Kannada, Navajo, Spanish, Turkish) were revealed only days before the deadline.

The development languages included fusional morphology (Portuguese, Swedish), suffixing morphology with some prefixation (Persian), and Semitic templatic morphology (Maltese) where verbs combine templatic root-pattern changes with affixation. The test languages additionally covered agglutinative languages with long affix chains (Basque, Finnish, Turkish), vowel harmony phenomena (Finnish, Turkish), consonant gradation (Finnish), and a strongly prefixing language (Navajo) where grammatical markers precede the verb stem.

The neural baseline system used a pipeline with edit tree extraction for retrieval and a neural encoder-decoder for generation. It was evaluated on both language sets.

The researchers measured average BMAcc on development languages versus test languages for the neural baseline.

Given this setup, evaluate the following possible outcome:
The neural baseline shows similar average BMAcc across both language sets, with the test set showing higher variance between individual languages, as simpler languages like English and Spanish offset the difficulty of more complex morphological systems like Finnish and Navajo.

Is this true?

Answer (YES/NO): NO